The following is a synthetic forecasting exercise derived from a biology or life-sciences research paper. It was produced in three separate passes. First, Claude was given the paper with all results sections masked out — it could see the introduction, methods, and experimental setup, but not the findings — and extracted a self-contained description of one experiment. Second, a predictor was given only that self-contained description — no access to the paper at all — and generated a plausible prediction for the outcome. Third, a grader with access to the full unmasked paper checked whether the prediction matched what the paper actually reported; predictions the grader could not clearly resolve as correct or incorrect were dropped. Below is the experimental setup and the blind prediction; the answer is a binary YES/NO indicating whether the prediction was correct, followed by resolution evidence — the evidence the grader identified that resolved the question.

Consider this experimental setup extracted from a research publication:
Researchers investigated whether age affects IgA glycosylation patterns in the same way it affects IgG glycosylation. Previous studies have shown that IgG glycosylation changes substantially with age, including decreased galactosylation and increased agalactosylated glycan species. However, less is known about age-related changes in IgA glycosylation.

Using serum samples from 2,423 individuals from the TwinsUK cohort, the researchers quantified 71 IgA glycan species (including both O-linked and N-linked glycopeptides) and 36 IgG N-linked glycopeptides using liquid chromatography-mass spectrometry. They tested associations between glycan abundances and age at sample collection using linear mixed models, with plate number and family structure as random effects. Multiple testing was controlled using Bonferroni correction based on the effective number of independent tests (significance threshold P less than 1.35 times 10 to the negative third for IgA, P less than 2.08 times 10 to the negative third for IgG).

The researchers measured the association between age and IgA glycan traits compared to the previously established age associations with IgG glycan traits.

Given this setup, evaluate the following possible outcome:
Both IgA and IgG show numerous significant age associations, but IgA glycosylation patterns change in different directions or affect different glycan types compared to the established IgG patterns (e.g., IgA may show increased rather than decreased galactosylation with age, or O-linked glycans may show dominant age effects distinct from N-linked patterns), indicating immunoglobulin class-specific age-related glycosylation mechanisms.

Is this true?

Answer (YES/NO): NO